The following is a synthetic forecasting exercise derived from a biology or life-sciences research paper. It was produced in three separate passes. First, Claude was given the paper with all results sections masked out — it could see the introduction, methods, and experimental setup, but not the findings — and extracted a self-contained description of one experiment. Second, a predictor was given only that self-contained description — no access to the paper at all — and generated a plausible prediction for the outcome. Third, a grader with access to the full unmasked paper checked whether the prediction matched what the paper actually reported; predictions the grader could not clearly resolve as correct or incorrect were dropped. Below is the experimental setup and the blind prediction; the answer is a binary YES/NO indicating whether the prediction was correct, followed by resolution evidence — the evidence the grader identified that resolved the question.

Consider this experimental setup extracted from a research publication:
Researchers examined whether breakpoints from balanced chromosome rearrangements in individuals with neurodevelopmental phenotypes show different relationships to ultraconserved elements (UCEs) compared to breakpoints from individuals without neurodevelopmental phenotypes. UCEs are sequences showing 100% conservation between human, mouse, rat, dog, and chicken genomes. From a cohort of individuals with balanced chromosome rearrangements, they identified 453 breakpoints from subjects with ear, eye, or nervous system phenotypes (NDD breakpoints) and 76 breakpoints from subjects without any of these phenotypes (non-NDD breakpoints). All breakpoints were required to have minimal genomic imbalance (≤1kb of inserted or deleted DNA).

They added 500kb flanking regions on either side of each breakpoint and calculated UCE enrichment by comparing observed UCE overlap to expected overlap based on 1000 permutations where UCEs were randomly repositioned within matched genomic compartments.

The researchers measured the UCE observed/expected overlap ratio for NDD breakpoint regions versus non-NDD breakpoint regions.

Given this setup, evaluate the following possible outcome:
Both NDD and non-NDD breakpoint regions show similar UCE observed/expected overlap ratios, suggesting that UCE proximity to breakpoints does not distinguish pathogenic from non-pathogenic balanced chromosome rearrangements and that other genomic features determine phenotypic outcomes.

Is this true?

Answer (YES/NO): NO